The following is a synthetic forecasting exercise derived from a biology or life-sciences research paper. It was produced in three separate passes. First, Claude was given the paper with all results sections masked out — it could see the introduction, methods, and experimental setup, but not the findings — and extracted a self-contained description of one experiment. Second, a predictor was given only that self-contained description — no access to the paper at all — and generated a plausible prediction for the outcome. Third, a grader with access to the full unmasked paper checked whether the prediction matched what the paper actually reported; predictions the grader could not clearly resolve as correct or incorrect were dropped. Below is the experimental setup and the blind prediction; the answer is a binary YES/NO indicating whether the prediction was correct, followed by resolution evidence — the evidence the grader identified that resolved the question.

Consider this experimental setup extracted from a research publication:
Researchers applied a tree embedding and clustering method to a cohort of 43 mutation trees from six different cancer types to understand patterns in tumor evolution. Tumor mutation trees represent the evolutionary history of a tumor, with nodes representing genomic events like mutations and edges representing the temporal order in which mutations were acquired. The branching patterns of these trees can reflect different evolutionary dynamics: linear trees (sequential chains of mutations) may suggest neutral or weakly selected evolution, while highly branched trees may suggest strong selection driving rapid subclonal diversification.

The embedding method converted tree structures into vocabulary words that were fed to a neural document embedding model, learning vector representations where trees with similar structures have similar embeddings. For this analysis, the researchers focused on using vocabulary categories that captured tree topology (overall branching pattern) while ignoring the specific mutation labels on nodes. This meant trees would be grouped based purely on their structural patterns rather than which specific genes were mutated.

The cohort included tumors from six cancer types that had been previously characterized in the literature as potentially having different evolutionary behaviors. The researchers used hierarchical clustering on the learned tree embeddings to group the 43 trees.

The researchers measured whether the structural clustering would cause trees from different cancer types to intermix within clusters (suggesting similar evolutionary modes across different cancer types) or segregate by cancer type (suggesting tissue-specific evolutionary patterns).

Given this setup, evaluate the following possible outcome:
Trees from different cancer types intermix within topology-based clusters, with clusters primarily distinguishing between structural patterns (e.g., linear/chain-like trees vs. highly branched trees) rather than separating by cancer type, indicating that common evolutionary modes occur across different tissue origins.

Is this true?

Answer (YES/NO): YES